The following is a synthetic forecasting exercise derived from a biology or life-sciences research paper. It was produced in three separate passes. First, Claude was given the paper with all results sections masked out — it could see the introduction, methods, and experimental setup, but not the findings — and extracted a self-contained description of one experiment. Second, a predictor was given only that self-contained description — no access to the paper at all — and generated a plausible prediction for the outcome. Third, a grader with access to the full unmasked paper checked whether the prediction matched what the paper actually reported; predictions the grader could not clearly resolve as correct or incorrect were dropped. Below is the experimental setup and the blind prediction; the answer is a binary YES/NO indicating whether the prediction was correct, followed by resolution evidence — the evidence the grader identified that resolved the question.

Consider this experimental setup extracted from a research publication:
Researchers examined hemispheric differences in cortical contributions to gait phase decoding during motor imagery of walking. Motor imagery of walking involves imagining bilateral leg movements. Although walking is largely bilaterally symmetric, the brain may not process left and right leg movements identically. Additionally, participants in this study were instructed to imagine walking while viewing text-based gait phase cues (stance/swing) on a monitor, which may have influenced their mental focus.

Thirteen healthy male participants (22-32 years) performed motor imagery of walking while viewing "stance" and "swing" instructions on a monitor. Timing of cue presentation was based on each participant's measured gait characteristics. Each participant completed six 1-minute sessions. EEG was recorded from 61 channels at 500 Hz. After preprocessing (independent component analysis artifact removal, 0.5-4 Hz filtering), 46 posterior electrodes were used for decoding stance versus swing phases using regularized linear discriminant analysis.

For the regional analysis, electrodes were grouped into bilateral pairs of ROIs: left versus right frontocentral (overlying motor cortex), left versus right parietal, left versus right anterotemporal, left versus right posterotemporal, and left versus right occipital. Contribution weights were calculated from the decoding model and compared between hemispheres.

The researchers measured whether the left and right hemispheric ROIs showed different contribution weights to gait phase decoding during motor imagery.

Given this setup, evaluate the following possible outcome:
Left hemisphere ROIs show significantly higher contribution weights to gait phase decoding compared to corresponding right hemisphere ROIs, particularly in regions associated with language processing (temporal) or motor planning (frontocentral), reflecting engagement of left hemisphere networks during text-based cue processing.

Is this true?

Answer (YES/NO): NO